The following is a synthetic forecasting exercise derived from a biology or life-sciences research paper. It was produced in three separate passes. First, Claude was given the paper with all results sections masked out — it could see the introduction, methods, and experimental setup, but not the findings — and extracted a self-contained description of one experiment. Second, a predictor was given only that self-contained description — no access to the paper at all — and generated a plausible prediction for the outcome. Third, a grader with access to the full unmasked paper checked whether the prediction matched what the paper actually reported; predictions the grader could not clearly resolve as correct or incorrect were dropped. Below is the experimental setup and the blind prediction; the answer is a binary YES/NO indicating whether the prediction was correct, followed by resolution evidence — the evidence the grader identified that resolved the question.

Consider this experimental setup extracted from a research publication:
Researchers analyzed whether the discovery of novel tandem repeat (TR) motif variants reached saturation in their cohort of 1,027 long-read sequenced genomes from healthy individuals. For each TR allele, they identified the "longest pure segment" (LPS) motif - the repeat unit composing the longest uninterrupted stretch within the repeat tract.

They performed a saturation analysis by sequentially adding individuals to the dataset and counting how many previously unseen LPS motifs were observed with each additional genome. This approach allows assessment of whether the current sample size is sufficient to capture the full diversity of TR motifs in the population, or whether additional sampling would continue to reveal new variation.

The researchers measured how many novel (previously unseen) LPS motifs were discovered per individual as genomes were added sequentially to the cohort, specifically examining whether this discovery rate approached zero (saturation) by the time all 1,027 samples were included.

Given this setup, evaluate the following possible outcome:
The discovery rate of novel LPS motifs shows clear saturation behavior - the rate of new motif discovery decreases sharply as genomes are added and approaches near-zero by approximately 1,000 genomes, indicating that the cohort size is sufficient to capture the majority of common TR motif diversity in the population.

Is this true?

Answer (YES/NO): NO